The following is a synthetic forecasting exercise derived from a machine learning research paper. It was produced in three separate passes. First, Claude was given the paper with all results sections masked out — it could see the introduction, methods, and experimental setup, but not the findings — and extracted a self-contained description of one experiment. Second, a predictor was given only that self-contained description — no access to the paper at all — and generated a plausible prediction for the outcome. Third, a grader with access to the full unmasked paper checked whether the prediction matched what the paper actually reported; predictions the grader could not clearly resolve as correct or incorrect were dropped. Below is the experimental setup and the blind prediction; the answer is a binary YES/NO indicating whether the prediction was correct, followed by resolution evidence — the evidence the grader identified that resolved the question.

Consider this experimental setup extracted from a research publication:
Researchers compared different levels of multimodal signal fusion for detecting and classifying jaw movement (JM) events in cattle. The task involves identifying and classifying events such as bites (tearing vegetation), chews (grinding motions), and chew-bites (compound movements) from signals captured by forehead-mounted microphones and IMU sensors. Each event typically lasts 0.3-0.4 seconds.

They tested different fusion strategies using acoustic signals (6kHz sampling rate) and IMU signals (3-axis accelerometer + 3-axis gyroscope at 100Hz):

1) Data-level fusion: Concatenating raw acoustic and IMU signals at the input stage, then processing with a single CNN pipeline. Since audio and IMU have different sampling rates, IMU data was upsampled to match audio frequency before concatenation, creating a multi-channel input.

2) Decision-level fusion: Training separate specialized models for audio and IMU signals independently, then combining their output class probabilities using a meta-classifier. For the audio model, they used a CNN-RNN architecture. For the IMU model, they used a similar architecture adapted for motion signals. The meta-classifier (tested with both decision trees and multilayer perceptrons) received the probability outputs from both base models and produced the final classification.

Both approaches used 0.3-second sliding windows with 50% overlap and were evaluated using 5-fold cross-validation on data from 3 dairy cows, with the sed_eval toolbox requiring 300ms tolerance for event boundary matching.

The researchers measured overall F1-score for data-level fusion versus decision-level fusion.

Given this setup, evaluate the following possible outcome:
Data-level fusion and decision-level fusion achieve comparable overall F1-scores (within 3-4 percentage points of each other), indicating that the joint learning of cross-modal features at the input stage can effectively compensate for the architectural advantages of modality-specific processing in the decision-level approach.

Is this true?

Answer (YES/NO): NO